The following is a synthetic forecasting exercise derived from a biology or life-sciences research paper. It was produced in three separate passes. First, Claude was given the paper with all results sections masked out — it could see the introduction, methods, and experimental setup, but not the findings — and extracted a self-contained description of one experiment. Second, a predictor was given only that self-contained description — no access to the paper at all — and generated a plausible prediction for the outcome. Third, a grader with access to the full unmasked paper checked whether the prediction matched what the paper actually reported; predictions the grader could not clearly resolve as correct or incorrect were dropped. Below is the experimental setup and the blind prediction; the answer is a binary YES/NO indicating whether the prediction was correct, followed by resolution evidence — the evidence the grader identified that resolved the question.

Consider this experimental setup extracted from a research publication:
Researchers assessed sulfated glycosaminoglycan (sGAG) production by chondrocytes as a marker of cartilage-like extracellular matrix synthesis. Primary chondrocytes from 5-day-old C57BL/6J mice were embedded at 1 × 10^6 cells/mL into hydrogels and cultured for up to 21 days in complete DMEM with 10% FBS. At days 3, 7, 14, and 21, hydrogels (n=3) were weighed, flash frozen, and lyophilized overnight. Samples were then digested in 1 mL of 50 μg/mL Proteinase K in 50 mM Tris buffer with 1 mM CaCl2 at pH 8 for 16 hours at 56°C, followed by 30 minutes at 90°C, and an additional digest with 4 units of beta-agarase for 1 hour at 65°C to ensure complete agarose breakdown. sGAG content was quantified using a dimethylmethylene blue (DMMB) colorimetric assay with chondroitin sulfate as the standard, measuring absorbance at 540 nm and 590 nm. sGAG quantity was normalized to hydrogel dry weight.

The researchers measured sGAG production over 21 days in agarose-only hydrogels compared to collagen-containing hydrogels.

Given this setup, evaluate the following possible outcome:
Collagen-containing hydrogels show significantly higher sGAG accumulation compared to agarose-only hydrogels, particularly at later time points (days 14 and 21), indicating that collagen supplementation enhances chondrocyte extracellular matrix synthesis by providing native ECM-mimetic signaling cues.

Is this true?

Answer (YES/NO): NO